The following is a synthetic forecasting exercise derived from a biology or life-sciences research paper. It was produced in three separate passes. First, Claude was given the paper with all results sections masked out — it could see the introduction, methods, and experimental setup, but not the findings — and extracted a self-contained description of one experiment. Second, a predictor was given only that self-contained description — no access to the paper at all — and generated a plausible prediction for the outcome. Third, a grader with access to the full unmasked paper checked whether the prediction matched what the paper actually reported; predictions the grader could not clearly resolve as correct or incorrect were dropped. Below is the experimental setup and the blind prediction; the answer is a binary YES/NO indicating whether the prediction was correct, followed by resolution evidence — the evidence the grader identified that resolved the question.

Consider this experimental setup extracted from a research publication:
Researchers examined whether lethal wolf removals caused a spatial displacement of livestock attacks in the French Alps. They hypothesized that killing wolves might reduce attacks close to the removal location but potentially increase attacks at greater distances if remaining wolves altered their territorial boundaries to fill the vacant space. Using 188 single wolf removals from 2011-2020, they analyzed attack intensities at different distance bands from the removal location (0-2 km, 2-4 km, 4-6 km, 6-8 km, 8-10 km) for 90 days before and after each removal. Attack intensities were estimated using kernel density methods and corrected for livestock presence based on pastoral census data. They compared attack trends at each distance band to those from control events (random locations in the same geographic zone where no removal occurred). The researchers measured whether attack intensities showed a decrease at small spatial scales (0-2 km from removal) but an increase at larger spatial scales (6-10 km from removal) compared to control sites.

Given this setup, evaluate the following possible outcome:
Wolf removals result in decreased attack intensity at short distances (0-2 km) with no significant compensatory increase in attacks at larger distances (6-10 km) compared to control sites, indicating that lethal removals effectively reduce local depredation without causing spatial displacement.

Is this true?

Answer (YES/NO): YES